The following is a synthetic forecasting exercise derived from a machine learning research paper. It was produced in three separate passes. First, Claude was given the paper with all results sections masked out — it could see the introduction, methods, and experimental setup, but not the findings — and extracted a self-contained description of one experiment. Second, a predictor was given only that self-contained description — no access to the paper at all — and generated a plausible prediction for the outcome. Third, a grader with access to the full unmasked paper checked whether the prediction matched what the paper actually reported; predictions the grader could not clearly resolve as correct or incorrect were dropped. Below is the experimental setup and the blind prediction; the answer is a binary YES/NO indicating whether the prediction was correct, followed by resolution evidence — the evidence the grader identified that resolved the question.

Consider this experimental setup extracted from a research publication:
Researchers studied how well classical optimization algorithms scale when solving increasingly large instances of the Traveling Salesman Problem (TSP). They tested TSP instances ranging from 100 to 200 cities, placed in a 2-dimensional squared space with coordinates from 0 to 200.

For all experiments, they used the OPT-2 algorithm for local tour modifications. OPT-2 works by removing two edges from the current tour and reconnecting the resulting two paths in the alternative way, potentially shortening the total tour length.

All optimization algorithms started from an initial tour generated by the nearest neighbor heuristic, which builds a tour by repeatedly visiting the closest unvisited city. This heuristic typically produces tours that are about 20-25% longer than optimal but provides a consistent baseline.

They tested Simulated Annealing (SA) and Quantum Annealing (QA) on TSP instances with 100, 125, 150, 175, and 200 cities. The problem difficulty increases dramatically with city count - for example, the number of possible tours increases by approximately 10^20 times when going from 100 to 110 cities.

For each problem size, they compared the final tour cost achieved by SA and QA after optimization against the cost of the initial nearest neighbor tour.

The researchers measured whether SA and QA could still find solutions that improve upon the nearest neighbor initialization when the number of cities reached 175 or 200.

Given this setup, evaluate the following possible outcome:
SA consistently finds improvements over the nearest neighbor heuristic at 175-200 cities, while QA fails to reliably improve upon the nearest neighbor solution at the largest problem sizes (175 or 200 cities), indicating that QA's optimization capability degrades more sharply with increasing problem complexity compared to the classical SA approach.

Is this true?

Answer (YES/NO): NO